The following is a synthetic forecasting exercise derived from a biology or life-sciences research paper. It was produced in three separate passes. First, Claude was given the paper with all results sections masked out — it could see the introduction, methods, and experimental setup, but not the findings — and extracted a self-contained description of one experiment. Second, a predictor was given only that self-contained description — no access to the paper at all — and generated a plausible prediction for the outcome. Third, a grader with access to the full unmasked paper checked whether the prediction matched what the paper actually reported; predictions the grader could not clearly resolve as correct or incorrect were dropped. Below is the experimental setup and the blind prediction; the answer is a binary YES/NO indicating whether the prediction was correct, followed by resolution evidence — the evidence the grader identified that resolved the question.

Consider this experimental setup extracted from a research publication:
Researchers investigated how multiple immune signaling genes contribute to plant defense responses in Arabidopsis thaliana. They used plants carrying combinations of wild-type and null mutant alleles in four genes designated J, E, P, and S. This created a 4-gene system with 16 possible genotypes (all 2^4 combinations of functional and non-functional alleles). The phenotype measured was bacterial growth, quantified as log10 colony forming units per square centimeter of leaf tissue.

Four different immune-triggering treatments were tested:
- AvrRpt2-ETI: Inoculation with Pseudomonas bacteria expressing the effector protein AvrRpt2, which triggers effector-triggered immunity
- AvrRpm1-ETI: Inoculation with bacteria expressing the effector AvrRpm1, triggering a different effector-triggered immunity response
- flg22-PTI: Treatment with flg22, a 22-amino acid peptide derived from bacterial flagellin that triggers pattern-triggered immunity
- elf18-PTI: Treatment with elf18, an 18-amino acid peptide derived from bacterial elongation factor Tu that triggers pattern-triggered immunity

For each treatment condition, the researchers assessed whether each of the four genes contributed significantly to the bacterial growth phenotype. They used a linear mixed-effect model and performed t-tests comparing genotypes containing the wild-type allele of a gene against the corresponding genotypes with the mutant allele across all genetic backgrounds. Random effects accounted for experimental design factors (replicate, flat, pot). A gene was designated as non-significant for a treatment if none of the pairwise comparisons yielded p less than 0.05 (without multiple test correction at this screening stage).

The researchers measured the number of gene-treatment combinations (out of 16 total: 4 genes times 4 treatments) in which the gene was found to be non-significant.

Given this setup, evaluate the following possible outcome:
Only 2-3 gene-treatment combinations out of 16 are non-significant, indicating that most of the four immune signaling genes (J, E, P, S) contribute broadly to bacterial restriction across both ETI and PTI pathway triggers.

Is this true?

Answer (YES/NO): NO